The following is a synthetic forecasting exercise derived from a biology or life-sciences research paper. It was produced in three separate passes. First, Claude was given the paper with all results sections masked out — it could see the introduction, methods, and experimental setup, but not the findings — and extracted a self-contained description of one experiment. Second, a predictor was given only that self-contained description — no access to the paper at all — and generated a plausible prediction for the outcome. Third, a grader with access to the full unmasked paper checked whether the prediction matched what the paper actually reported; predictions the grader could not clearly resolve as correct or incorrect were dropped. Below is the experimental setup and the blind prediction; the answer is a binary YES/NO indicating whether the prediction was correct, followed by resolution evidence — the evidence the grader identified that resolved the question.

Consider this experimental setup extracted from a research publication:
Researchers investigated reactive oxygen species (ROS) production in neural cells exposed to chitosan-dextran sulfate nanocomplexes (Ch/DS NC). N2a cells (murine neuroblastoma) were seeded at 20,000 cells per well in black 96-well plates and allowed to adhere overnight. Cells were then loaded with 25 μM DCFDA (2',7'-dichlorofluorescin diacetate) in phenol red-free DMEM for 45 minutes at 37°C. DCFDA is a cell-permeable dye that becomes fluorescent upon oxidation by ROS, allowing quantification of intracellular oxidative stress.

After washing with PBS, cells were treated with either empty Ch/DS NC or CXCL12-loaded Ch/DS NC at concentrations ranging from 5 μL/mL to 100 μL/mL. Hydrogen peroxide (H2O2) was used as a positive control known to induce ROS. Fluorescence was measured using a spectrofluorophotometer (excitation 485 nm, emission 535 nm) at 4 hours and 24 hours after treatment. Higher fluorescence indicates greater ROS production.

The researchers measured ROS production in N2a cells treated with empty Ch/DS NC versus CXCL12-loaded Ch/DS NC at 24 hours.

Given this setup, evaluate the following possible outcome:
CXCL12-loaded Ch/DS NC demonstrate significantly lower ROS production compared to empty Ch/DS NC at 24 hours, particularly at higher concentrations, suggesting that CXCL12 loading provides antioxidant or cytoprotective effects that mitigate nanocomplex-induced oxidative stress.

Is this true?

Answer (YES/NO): NO